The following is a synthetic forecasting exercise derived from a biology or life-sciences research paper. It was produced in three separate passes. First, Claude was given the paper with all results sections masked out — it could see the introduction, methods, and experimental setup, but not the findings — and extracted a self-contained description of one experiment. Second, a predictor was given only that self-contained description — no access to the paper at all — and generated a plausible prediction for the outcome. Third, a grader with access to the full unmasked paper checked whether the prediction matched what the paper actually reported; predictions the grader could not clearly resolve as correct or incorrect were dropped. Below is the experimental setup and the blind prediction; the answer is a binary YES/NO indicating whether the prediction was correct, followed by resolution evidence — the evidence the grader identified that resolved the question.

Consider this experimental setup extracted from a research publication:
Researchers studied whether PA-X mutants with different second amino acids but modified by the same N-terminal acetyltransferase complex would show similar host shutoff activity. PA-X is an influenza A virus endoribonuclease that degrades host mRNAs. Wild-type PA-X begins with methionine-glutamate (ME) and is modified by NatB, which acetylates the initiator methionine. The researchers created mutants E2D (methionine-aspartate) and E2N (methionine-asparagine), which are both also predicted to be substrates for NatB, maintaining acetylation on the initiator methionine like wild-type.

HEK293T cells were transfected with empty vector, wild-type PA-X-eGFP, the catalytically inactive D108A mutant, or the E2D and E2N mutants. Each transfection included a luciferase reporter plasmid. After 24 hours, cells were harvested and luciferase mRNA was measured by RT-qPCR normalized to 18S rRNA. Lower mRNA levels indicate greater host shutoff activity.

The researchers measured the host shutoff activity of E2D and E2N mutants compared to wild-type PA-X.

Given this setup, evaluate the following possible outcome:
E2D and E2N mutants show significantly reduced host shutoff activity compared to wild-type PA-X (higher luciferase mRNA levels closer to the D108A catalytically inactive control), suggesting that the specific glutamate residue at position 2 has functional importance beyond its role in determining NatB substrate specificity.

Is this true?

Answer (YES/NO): NO